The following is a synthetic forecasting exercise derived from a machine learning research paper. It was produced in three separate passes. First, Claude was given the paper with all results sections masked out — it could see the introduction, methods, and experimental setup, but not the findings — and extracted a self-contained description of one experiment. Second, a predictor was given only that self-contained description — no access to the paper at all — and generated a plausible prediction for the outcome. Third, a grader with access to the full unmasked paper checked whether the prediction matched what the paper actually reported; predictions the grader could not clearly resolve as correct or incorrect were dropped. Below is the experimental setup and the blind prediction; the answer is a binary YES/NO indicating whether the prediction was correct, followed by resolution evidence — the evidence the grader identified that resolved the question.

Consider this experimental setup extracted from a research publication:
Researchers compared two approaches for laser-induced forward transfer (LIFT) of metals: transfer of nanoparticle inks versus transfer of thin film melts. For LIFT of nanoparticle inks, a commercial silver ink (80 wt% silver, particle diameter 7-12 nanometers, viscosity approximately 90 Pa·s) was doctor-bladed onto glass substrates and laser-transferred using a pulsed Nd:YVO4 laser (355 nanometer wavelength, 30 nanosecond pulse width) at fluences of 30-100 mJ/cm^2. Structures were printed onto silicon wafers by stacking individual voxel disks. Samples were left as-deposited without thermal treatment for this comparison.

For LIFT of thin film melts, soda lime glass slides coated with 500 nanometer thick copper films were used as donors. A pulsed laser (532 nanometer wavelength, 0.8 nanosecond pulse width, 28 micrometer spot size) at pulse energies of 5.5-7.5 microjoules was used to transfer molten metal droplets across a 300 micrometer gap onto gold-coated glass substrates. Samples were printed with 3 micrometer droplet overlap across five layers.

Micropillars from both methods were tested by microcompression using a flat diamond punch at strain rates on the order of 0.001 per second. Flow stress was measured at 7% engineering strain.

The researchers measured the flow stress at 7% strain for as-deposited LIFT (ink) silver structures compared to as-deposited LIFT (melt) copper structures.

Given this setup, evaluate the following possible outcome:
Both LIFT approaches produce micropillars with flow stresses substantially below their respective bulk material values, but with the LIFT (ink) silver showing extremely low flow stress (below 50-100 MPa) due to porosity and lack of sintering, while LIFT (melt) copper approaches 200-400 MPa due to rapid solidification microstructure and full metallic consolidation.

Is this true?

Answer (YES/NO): NO